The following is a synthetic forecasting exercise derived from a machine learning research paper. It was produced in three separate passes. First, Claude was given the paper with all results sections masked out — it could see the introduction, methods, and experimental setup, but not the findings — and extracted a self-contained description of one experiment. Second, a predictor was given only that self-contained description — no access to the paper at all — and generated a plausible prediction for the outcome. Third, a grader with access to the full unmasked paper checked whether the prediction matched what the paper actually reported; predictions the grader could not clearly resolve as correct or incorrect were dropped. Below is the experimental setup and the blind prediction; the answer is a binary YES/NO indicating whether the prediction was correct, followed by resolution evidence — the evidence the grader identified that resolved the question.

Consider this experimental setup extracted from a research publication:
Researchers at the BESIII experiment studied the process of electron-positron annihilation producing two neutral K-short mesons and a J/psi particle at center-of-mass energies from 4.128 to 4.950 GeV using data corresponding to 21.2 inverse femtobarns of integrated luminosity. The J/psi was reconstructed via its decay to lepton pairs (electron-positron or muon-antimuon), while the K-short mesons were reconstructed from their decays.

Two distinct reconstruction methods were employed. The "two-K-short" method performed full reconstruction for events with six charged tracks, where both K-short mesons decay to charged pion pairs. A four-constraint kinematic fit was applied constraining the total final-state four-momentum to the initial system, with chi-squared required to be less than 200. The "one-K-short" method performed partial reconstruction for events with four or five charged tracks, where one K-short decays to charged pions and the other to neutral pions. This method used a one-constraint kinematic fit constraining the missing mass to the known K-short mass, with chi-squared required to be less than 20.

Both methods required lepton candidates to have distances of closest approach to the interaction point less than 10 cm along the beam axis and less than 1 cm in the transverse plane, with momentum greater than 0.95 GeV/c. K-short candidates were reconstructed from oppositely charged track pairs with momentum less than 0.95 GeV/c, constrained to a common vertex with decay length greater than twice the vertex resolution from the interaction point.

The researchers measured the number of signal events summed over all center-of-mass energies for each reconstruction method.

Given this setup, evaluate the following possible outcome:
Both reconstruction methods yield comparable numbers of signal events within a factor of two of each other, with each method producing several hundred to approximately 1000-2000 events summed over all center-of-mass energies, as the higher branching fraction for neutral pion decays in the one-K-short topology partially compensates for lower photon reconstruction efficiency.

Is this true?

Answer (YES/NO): NO